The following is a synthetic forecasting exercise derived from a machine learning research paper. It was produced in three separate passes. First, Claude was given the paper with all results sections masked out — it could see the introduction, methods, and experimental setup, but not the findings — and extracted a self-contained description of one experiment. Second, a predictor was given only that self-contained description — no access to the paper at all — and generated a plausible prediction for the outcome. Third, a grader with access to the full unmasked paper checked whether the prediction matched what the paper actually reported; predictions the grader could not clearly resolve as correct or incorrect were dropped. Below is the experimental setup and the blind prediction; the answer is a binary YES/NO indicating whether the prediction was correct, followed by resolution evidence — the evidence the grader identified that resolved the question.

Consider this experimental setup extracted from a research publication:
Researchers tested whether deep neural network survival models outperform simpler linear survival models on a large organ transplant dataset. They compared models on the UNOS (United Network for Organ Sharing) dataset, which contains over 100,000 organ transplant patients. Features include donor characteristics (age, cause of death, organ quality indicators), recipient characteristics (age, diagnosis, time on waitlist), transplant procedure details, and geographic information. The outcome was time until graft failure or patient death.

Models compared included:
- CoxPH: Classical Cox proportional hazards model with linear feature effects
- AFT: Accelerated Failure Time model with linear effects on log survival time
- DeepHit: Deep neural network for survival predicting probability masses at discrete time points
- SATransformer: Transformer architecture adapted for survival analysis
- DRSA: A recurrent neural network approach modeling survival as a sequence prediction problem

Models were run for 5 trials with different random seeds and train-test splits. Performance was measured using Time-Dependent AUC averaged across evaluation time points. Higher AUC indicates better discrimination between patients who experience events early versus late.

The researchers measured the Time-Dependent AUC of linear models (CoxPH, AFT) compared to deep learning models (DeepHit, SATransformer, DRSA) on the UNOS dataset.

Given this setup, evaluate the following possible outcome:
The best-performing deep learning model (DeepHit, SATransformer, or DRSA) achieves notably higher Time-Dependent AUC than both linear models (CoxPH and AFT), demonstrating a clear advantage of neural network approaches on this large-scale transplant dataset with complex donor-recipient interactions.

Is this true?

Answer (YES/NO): YES